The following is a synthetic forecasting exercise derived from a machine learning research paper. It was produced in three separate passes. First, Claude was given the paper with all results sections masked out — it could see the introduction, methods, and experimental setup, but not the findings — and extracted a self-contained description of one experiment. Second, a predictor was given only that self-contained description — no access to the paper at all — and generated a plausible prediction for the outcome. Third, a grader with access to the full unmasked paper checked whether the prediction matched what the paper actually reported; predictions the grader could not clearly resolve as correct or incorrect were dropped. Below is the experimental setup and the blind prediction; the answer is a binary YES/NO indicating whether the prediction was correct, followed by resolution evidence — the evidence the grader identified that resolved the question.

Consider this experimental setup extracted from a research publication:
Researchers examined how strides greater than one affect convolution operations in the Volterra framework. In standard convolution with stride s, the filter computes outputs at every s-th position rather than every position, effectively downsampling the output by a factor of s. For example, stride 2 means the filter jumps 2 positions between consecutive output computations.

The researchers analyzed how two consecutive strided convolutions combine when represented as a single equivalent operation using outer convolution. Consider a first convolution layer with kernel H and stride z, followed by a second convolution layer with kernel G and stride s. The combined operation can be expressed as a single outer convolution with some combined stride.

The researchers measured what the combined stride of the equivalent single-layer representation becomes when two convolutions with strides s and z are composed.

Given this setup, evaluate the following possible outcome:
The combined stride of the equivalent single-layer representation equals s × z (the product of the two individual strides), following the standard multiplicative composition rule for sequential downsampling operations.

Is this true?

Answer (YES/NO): YES